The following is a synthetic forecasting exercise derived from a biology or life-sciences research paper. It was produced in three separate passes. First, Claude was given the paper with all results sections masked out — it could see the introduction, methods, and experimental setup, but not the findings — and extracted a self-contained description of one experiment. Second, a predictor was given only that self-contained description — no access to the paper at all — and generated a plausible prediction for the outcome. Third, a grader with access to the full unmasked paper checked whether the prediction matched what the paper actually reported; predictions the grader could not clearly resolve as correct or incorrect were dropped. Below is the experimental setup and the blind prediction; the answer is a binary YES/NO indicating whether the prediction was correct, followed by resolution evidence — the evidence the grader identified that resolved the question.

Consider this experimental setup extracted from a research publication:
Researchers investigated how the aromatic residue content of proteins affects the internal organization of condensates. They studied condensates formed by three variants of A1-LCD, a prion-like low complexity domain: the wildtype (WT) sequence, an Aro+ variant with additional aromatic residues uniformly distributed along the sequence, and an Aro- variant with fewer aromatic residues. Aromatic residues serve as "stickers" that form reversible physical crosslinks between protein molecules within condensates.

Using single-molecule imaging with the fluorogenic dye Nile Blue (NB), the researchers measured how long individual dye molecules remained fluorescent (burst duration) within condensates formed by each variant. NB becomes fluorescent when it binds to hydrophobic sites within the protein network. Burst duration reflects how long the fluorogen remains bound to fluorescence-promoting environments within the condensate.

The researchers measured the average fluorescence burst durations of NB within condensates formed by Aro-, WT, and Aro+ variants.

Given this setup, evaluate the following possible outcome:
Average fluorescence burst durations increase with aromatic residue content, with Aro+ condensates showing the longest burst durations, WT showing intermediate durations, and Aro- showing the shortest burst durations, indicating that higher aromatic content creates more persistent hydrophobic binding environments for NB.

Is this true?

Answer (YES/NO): YES